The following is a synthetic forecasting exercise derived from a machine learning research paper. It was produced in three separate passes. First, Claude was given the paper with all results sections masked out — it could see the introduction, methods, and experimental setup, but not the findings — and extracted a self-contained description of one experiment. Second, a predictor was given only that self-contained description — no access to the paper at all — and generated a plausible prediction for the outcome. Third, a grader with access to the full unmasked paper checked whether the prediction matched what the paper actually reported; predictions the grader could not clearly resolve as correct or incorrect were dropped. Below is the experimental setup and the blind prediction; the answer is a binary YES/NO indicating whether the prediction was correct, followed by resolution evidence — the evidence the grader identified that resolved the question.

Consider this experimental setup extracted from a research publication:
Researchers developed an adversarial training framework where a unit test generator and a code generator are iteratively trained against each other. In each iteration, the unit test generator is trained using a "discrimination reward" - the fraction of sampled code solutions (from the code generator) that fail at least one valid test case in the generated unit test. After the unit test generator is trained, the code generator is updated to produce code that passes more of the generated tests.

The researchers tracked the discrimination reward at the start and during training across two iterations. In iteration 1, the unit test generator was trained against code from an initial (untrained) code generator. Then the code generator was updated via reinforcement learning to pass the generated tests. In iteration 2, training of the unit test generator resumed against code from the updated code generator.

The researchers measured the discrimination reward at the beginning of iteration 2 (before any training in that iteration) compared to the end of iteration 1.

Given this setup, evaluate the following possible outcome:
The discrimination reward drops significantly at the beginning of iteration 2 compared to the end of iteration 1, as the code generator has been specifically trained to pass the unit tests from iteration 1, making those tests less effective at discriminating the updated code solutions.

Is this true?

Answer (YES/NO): YES